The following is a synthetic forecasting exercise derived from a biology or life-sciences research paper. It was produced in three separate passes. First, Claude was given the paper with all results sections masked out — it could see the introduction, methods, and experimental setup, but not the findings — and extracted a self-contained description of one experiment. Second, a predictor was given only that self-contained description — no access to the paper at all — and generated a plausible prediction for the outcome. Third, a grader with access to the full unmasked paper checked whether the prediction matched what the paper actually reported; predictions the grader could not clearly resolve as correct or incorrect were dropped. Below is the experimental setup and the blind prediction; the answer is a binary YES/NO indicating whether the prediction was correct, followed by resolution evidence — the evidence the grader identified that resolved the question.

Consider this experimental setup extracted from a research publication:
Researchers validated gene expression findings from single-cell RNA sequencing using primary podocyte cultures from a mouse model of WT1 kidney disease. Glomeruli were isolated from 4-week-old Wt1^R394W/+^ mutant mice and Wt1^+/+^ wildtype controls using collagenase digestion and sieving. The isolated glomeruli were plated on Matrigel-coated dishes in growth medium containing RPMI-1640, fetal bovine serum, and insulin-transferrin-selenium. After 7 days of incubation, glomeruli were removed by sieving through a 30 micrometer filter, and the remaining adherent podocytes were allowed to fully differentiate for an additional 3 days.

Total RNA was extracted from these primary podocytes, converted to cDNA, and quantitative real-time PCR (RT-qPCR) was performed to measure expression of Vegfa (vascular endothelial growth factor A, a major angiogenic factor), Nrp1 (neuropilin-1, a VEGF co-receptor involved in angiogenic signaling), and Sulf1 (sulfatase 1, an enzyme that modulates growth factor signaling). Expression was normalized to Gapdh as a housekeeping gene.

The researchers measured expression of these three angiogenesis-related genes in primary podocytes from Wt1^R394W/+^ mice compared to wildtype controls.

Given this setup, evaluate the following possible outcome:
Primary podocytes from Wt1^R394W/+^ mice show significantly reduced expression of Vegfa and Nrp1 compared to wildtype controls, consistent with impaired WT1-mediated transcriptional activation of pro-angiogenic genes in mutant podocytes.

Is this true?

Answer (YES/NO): YES